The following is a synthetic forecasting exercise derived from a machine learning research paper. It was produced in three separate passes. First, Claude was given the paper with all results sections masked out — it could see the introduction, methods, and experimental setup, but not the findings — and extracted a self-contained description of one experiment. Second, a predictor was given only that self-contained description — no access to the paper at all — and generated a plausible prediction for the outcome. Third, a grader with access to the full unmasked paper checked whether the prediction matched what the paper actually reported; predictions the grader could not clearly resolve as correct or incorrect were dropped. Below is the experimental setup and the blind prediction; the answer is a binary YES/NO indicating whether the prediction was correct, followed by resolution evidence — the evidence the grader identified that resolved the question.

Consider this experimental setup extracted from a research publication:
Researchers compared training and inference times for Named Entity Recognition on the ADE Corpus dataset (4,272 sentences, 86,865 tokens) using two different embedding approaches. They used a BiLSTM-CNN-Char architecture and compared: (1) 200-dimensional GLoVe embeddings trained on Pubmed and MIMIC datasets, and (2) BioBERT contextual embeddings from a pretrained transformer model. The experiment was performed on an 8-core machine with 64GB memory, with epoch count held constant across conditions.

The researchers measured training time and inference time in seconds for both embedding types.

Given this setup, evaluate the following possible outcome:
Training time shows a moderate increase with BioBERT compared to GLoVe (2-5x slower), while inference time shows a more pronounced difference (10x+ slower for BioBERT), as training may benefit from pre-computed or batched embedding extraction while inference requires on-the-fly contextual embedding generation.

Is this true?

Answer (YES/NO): NO